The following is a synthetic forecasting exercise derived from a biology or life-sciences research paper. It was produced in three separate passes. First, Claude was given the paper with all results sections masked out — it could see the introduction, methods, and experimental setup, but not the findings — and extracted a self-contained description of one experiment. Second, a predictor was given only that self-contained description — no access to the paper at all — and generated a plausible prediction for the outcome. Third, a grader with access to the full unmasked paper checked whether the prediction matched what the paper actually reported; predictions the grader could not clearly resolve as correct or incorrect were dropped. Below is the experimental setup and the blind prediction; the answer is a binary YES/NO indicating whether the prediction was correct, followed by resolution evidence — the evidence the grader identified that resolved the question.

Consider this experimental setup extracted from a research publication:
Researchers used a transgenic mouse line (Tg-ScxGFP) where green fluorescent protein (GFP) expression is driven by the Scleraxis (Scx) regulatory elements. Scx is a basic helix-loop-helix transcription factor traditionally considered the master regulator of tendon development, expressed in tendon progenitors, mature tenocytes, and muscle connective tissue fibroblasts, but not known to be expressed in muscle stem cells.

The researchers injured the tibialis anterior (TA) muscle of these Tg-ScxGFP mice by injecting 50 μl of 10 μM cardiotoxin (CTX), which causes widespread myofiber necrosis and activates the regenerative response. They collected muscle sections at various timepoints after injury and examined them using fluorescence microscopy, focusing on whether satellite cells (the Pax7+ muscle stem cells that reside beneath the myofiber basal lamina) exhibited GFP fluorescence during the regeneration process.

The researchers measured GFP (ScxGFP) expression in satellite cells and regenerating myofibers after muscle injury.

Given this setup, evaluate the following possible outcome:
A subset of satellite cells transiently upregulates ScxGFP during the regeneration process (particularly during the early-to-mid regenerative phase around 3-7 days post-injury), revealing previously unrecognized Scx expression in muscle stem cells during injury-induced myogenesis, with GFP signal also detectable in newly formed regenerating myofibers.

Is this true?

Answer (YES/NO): NO